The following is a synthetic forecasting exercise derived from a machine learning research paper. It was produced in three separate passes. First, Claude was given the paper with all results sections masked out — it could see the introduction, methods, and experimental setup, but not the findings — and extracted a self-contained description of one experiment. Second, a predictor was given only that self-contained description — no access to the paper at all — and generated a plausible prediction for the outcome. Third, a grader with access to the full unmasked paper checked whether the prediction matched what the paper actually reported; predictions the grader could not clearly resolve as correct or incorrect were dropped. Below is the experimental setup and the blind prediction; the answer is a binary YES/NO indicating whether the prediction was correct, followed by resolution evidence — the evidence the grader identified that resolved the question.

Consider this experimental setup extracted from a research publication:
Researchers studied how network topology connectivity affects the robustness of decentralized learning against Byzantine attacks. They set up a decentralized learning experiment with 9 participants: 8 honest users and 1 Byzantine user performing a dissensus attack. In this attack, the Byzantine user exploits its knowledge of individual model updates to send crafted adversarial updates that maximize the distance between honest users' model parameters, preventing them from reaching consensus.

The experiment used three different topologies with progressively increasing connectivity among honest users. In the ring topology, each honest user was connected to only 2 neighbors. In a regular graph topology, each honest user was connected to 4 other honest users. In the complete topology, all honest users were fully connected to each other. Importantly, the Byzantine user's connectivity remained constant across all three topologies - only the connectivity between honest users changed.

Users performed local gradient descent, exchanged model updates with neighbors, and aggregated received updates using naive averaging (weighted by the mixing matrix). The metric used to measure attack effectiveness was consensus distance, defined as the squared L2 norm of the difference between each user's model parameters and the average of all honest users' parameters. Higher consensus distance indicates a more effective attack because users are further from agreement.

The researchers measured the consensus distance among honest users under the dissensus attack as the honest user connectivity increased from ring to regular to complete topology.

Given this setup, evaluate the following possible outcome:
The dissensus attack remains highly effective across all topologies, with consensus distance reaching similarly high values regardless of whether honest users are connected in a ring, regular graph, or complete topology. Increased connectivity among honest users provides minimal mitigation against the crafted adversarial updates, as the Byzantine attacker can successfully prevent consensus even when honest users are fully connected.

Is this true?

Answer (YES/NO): NO